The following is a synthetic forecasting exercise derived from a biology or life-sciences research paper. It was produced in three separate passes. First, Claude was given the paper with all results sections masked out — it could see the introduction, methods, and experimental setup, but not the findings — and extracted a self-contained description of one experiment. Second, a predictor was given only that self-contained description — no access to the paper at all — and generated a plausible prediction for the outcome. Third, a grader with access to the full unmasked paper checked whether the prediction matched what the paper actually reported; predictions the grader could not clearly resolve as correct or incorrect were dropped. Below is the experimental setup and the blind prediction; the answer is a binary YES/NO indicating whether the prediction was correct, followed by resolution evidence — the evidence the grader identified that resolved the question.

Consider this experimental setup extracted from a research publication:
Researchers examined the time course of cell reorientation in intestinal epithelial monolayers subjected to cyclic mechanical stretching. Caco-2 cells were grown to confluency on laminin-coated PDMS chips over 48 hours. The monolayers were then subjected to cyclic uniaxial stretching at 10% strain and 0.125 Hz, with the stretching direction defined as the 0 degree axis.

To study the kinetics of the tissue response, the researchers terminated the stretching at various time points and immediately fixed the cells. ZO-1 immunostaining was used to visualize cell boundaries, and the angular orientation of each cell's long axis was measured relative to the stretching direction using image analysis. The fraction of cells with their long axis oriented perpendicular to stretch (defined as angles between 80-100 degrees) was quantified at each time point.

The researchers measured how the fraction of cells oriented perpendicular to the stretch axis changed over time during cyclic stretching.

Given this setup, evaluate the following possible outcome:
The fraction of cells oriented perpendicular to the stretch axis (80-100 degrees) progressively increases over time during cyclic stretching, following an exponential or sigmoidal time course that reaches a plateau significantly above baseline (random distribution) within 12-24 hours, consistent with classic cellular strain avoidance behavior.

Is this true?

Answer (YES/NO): YES